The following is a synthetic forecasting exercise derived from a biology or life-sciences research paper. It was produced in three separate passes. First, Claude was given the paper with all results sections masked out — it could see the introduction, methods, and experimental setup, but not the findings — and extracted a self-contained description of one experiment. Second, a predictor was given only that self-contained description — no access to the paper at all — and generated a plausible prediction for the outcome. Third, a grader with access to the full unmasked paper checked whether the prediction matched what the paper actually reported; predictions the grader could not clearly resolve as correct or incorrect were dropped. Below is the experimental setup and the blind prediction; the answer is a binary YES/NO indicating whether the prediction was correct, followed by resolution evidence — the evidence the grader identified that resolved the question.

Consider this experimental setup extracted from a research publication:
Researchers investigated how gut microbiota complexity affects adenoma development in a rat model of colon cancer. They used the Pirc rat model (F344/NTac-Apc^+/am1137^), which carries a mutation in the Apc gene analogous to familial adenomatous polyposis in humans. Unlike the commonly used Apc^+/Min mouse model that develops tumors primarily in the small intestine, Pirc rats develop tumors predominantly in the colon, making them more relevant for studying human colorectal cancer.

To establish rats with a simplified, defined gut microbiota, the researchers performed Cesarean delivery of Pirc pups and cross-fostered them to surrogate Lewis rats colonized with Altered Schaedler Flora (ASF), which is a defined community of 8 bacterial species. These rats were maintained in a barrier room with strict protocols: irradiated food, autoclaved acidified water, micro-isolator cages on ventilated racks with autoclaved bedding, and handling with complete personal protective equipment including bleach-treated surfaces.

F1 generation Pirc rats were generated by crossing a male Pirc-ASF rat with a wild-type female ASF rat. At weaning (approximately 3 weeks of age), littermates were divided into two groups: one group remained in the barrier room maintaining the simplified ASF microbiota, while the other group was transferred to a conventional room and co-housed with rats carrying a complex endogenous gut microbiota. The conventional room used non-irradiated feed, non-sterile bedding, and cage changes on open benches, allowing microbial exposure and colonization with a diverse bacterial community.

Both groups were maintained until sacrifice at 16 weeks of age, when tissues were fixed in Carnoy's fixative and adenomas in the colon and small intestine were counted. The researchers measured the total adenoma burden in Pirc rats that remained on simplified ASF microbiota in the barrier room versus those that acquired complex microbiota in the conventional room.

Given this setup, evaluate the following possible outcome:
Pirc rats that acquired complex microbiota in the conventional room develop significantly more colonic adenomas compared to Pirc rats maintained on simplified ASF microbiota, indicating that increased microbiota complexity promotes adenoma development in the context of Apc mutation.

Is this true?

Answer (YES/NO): NO